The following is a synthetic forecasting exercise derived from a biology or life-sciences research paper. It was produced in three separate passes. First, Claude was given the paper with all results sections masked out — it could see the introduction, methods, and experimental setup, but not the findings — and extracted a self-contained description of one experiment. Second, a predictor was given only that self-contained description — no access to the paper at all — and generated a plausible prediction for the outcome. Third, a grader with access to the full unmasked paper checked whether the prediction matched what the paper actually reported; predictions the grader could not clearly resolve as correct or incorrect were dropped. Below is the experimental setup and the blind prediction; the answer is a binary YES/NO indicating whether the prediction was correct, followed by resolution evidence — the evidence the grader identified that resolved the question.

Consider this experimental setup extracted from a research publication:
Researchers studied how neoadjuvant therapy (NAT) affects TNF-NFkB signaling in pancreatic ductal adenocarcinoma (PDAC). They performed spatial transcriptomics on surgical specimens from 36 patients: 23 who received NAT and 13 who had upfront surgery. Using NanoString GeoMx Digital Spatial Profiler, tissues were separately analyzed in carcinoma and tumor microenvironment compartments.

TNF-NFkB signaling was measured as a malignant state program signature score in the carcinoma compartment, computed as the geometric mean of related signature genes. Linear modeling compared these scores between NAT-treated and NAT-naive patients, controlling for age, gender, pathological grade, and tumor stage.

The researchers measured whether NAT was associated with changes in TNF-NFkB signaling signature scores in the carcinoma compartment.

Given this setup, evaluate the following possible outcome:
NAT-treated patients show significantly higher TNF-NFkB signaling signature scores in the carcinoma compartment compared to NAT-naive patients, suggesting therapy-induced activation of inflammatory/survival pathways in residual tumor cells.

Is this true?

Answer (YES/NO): NO